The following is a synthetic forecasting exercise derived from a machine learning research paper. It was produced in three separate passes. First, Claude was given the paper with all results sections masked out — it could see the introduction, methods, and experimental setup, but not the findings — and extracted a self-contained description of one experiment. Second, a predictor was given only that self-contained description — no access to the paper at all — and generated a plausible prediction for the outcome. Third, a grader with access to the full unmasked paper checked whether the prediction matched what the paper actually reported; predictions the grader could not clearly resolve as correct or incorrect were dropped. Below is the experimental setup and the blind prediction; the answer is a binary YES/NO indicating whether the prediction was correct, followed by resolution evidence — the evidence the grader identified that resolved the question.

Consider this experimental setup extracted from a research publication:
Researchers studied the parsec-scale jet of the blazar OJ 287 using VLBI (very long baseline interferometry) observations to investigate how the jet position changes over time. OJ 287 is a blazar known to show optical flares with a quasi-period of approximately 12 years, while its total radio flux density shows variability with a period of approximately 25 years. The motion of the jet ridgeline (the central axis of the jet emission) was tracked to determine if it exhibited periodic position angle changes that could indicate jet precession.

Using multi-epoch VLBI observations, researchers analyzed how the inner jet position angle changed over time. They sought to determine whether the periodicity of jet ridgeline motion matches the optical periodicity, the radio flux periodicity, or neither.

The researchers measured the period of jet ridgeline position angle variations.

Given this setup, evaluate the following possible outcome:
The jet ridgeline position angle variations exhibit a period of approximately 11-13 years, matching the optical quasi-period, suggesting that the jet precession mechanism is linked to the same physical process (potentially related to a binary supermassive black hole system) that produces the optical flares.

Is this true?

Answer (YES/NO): NO